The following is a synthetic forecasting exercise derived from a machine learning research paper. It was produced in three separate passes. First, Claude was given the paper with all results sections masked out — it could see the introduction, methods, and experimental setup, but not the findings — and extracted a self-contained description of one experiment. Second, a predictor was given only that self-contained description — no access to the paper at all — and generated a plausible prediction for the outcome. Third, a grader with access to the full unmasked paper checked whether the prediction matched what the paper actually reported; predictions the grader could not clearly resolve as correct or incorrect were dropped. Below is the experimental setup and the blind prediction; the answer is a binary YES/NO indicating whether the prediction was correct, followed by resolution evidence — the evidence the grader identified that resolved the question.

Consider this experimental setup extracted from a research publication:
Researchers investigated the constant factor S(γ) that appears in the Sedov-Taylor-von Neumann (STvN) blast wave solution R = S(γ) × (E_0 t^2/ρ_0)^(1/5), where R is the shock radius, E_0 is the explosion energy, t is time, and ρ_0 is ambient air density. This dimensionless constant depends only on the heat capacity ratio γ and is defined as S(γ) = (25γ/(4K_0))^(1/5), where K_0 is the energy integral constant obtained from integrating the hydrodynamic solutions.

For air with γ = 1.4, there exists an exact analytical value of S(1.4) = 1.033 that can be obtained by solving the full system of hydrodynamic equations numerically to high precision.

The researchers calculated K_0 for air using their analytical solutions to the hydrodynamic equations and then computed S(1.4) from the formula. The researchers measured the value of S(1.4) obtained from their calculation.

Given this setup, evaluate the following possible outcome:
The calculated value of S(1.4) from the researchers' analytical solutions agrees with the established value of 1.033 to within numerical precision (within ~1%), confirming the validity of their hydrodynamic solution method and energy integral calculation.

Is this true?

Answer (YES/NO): NO